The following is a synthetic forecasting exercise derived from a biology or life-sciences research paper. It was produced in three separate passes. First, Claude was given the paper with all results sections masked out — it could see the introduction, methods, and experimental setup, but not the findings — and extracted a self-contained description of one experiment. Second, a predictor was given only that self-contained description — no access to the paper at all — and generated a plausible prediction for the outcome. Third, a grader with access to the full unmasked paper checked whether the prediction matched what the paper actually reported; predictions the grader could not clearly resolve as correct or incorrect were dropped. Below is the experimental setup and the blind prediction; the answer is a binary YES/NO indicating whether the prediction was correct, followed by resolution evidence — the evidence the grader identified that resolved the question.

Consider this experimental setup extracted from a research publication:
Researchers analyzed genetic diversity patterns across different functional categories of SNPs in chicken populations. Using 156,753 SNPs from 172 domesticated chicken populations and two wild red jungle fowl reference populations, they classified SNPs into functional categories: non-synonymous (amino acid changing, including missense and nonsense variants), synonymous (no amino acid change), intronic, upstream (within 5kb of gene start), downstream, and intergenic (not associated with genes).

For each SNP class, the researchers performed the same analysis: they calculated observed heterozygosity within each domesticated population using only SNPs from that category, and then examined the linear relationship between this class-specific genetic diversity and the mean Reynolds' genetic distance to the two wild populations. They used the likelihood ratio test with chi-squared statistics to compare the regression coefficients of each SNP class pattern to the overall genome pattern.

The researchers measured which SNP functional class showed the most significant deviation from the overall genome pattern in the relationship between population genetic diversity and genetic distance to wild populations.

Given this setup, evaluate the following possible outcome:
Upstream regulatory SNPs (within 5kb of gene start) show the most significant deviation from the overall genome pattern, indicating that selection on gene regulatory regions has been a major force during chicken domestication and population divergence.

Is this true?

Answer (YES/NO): NO